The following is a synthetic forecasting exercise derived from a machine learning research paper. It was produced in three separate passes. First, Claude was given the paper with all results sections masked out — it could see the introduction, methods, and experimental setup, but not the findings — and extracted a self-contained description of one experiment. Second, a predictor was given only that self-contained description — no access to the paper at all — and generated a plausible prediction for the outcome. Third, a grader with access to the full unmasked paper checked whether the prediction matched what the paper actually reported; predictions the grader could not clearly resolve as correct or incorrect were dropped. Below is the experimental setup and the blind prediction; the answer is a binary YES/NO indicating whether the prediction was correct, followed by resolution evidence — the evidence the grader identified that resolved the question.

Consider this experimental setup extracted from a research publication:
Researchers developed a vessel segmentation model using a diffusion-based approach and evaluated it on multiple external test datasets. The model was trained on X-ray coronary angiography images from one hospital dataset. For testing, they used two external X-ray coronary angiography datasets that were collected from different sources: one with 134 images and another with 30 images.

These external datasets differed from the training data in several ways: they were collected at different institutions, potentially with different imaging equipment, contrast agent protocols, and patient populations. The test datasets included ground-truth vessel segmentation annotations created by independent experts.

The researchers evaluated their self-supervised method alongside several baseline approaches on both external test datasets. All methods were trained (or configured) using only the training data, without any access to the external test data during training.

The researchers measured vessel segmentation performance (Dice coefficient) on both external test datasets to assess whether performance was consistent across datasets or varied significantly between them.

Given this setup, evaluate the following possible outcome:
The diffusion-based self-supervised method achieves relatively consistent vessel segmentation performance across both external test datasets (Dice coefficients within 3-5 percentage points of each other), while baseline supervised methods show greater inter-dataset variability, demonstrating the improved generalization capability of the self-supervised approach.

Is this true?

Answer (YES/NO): NO